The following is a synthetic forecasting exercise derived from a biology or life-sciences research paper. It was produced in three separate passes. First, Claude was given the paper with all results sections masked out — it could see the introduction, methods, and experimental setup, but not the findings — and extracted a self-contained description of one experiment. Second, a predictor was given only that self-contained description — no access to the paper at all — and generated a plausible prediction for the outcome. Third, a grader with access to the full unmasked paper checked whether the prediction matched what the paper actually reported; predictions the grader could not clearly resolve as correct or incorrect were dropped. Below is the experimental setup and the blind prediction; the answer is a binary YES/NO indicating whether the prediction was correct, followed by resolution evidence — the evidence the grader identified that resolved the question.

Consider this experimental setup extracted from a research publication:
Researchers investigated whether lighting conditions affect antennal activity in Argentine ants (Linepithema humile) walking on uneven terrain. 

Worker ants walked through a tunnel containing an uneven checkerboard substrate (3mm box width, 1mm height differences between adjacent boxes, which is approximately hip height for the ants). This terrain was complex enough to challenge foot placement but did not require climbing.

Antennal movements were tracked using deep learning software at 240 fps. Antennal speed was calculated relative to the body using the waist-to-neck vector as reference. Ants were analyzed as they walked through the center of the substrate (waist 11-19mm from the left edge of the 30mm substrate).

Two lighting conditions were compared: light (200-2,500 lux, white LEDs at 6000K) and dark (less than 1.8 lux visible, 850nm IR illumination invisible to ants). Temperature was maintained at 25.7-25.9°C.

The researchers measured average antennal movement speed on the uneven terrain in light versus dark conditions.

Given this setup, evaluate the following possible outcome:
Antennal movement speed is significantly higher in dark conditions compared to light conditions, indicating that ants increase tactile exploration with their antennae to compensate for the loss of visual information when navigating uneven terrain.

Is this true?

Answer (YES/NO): NO